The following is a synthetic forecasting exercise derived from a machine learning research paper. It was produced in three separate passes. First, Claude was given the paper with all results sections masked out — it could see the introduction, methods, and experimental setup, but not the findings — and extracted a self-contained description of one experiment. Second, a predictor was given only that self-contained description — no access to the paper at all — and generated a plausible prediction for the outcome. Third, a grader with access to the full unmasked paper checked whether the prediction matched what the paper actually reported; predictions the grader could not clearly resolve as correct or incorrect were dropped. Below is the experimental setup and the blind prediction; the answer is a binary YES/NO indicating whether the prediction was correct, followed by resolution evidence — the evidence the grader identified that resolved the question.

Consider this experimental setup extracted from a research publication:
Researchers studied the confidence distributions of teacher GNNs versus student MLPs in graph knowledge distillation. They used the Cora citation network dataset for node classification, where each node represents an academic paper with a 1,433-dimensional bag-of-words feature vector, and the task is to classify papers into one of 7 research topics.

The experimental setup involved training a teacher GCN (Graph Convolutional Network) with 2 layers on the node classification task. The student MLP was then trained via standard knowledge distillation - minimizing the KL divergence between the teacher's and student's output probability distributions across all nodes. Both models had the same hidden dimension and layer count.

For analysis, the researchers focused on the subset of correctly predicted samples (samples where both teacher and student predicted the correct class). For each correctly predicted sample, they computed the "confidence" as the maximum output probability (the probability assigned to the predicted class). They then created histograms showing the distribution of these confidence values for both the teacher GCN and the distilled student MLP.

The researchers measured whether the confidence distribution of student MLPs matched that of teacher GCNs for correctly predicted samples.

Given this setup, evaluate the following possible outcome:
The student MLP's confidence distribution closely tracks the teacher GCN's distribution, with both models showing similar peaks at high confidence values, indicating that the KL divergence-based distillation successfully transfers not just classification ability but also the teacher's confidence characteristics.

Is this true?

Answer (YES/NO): NO